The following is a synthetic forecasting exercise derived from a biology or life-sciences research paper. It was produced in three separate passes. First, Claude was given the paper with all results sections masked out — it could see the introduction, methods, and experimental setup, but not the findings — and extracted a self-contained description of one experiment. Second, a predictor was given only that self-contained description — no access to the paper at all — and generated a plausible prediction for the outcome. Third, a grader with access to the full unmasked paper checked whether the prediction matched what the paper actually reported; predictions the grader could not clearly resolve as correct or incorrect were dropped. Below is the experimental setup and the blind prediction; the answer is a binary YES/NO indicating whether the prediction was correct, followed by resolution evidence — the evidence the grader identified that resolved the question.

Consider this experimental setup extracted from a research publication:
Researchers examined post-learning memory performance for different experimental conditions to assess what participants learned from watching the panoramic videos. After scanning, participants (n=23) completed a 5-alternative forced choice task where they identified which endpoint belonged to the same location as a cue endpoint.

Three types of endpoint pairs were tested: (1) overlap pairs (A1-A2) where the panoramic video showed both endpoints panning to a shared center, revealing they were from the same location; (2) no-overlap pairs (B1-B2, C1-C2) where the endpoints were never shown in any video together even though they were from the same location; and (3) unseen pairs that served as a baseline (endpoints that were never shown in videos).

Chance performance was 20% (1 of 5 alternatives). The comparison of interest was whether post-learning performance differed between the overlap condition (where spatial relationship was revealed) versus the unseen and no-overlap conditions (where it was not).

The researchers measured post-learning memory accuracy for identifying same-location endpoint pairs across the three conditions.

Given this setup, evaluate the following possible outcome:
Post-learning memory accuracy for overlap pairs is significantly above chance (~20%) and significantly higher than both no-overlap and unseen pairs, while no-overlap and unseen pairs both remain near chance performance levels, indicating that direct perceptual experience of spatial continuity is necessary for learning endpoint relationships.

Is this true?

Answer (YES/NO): NO